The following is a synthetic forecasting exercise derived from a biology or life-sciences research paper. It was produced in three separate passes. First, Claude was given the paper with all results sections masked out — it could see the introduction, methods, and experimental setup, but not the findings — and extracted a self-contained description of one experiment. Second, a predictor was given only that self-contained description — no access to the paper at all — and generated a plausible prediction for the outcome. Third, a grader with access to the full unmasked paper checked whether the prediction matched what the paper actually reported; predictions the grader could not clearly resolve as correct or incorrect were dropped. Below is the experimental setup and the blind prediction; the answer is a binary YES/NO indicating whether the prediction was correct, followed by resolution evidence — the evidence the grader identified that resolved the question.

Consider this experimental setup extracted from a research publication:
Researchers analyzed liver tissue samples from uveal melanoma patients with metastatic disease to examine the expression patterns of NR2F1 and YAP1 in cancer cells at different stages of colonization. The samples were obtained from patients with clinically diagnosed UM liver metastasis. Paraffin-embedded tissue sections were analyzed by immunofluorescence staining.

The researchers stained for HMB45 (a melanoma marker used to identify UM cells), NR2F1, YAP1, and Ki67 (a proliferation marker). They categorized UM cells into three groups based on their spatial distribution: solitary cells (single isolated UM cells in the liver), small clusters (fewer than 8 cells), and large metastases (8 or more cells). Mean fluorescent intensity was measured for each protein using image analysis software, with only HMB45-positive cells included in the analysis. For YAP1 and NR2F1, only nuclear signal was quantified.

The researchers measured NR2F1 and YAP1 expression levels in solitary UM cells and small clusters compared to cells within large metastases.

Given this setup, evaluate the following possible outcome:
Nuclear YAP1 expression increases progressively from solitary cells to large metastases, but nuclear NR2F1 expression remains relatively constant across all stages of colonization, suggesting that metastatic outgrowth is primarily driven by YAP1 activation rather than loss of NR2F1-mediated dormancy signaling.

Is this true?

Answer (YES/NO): NO